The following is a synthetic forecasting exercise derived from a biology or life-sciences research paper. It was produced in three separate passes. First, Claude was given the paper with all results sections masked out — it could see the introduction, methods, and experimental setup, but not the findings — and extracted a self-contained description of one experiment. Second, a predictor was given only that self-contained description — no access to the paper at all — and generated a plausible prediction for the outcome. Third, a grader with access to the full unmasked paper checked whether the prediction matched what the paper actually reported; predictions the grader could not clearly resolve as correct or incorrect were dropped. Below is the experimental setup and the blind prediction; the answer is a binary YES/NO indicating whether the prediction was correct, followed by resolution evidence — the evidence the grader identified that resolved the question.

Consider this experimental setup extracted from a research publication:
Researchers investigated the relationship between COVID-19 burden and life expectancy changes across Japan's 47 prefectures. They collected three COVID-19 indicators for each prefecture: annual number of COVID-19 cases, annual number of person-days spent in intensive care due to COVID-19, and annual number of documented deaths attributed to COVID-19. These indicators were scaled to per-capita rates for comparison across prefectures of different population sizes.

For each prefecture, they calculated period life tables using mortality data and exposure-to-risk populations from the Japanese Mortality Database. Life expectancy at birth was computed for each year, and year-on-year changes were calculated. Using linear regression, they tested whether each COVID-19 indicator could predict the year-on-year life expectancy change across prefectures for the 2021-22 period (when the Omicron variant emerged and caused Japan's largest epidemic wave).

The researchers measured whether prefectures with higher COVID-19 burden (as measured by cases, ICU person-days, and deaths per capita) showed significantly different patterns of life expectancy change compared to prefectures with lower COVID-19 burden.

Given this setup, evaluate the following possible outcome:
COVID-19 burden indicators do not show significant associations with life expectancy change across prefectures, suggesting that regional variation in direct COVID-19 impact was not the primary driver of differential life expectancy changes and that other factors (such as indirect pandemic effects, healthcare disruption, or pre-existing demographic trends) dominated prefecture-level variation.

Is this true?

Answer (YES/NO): YES